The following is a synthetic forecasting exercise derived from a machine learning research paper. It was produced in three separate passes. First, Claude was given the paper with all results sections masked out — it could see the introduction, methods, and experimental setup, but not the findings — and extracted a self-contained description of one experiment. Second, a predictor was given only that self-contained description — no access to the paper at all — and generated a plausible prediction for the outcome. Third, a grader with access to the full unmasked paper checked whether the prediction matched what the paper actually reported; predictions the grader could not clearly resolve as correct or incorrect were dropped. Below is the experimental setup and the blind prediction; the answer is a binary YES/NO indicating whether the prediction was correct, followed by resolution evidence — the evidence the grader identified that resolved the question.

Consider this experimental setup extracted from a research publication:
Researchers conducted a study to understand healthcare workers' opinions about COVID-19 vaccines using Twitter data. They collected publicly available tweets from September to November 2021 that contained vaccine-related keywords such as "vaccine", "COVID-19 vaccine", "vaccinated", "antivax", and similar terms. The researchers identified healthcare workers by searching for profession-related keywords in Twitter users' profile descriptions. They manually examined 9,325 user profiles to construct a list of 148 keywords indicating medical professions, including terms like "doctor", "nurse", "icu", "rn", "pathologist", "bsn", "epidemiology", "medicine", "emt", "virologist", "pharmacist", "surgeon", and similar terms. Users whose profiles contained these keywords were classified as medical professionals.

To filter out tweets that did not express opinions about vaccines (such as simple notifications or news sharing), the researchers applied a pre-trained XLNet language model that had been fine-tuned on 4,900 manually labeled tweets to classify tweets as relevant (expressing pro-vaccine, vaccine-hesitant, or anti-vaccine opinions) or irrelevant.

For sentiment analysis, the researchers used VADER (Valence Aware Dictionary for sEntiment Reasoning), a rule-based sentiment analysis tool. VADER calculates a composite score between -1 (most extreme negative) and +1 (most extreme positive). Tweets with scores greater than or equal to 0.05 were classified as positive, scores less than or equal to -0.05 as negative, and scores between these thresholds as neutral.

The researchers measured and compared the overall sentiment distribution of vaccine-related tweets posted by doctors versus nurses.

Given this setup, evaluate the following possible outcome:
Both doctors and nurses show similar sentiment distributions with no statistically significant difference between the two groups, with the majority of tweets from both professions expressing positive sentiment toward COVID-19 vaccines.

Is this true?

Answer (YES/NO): NO